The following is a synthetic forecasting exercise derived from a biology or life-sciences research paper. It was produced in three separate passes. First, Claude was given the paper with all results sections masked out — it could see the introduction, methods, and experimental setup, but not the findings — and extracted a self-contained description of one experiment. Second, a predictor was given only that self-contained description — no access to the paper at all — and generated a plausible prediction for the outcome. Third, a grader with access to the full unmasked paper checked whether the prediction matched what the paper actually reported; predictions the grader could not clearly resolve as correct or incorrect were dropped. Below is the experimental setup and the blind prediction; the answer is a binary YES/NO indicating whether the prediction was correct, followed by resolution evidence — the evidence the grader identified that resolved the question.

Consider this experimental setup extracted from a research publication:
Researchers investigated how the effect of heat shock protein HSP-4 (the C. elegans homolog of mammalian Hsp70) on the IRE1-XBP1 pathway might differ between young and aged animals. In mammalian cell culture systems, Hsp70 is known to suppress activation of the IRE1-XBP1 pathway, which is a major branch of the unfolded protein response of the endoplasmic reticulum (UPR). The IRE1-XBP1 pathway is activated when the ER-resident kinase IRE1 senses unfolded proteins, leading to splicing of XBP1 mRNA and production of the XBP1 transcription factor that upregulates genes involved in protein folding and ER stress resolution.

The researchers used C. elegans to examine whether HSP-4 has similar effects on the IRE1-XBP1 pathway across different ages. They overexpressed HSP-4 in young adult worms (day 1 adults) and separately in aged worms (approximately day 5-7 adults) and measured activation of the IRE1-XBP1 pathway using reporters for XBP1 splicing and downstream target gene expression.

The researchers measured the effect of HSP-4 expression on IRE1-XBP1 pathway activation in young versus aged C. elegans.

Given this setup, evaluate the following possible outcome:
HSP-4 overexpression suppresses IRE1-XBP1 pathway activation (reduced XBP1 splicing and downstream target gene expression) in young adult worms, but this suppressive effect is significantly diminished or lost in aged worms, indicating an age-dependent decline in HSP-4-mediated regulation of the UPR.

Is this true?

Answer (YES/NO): NO